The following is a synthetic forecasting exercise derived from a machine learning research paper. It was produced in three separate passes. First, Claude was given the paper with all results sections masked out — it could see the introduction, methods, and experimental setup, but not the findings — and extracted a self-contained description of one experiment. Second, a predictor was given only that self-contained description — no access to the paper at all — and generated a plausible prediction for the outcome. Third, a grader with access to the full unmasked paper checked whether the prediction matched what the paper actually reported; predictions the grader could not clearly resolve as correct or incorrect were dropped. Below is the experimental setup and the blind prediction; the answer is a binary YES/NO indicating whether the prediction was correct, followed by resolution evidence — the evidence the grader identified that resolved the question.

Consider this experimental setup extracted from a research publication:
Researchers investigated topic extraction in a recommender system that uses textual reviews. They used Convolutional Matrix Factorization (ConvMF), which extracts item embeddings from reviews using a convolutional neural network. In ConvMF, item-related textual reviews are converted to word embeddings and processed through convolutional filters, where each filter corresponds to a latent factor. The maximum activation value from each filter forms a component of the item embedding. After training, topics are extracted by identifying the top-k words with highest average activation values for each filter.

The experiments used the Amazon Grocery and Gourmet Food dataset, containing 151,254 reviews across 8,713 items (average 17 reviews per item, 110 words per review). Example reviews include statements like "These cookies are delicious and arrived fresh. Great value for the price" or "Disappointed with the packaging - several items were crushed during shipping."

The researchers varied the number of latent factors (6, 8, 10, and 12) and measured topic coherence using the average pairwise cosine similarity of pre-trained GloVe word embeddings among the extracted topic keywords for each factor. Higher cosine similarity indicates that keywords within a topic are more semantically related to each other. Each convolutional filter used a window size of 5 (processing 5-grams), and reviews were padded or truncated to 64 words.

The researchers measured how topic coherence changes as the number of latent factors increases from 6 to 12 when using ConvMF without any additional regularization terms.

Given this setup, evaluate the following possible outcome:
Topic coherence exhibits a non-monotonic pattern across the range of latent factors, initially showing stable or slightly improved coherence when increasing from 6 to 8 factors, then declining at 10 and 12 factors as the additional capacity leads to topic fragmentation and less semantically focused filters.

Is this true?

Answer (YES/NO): NO